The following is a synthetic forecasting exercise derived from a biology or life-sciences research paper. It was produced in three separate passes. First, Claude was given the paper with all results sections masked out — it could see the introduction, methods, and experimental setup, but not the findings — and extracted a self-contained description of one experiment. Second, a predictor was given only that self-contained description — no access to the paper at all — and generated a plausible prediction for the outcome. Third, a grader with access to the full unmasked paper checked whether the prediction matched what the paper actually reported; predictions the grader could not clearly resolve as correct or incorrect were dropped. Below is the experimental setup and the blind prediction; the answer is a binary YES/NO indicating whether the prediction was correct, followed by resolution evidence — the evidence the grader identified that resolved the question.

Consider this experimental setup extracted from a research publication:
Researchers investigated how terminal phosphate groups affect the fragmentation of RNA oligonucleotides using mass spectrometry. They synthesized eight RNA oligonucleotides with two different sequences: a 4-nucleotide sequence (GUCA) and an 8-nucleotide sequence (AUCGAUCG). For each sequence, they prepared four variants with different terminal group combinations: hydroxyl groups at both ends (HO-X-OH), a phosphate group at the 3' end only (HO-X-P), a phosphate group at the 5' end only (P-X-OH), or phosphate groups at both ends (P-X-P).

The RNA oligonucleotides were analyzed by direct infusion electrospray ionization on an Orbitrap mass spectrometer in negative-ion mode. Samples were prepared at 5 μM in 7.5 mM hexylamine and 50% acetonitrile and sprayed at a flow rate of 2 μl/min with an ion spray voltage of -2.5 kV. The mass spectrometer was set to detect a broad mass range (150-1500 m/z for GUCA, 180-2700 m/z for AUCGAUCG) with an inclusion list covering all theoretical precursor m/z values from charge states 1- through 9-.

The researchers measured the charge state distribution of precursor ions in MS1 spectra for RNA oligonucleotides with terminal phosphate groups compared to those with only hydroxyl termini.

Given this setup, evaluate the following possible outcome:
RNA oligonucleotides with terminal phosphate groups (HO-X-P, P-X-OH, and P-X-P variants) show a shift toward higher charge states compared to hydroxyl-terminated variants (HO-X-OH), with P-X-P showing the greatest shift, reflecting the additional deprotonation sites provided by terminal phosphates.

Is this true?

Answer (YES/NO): YES